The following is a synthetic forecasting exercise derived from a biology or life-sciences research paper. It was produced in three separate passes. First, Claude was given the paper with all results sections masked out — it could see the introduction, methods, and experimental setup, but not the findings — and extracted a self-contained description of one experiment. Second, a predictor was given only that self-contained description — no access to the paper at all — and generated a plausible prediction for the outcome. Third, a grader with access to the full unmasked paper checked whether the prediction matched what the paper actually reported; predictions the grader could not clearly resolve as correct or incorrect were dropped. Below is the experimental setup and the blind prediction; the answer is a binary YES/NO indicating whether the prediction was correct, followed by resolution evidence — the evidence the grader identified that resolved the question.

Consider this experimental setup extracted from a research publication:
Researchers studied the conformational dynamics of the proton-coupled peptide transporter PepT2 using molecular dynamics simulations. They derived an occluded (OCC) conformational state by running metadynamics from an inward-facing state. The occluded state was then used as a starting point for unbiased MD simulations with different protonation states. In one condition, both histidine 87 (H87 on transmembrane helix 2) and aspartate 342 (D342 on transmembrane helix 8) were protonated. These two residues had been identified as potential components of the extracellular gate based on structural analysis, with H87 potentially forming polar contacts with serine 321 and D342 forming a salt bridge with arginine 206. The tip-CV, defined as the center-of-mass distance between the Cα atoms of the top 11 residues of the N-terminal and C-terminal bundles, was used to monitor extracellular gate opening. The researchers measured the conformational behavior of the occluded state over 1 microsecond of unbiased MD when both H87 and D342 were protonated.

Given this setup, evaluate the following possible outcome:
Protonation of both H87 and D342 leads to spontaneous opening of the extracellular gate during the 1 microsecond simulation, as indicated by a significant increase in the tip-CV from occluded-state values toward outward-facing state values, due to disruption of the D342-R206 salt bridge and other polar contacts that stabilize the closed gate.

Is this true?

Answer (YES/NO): YES